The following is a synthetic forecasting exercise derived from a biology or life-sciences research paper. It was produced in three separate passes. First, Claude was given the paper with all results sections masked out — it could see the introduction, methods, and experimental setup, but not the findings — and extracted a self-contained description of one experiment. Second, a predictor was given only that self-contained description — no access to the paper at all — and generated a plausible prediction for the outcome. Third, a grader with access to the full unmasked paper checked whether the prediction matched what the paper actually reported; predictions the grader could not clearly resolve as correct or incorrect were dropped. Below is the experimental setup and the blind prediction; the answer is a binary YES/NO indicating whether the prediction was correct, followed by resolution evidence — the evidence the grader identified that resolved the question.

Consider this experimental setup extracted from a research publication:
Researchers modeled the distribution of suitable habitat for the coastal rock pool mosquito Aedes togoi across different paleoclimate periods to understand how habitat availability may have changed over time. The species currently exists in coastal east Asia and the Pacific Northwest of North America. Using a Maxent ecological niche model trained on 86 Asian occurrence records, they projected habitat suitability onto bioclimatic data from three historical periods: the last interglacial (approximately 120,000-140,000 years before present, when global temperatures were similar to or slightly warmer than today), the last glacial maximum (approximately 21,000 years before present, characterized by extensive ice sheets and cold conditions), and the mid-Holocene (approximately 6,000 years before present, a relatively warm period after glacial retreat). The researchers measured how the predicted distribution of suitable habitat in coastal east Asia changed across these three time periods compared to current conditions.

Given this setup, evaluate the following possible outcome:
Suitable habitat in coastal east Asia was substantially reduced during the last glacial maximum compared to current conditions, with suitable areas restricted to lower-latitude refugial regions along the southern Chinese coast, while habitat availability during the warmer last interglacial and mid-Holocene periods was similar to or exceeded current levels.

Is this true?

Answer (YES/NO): NO